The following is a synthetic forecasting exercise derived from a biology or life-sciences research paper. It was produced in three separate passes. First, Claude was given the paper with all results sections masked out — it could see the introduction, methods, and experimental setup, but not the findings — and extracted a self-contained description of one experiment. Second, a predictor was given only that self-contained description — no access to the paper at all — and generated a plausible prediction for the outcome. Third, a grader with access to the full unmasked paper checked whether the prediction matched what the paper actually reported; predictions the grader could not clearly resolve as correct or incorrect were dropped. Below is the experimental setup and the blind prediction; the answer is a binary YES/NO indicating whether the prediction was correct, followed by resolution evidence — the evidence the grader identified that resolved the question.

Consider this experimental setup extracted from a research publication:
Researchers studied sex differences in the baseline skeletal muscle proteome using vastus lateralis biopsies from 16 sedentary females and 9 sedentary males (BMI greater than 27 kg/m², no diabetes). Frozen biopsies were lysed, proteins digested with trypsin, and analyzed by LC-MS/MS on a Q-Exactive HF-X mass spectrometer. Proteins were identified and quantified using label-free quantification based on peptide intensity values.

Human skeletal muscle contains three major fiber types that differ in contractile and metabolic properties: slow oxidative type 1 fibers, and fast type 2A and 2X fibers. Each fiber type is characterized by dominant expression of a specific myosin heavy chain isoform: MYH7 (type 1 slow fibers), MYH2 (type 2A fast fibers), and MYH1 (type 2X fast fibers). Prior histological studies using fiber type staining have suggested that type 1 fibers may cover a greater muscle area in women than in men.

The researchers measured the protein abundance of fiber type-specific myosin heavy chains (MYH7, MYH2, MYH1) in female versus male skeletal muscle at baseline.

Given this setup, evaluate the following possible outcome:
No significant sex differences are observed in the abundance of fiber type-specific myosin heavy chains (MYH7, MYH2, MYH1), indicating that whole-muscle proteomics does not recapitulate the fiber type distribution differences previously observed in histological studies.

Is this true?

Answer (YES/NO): NO